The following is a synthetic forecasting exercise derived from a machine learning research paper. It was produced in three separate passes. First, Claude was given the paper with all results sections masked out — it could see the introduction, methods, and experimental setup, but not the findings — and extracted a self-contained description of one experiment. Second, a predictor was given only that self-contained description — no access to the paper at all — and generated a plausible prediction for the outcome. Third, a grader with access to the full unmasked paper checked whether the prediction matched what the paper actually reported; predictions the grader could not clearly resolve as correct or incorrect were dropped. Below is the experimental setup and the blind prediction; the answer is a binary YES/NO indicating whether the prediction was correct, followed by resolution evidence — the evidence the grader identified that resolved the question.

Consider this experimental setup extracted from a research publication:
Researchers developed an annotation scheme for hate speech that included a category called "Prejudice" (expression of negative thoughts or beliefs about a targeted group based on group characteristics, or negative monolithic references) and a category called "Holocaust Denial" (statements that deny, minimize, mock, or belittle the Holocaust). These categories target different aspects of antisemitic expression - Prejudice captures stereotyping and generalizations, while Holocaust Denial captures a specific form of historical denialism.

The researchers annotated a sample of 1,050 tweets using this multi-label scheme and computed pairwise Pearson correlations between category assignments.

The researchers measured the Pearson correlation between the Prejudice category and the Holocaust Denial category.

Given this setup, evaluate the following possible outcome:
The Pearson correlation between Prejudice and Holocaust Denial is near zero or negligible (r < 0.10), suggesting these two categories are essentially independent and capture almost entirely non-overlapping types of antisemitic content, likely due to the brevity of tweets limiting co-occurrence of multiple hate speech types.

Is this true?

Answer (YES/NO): NO